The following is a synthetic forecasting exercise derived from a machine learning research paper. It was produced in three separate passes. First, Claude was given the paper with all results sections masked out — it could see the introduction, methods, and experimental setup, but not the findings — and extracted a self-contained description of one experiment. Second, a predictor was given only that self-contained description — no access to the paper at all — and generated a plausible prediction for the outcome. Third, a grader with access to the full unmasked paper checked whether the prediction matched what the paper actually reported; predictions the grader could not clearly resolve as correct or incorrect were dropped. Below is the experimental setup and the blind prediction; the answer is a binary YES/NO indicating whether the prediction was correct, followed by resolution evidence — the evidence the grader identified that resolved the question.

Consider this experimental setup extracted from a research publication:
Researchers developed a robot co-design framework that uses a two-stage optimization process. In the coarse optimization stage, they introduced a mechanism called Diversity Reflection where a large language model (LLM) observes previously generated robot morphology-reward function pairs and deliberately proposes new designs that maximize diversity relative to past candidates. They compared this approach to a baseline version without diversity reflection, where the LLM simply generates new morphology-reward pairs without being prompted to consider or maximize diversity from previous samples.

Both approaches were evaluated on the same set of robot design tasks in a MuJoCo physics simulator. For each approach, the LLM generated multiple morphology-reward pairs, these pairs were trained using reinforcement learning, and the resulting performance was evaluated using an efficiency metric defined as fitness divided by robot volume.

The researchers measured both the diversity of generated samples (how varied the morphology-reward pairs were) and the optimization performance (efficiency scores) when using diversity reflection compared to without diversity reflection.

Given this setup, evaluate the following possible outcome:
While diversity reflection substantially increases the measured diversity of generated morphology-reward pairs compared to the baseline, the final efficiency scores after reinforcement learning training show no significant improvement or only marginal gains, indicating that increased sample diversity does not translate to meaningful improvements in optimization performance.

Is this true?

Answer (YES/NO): NO